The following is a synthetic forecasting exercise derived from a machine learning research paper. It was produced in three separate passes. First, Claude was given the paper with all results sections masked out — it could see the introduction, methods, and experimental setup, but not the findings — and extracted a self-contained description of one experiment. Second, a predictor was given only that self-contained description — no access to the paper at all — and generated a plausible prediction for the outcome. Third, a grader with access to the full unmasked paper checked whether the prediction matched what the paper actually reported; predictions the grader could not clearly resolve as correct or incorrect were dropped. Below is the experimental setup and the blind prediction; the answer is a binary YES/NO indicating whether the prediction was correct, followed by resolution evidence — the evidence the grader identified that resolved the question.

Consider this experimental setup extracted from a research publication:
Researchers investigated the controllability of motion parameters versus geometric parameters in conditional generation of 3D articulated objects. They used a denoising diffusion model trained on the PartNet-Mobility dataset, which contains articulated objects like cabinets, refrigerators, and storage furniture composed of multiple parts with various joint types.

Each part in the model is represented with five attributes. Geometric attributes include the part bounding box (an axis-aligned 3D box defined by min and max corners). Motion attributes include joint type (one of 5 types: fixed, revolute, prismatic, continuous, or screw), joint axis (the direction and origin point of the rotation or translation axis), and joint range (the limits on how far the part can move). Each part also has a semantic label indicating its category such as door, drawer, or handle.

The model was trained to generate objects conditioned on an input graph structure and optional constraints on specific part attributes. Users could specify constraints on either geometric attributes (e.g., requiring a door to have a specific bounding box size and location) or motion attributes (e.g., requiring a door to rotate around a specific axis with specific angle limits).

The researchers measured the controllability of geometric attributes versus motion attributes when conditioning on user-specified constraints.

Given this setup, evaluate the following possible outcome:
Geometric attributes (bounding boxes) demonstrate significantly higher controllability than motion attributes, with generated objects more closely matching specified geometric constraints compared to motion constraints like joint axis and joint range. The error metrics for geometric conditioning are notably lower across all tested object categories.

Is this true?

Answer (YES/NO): YES